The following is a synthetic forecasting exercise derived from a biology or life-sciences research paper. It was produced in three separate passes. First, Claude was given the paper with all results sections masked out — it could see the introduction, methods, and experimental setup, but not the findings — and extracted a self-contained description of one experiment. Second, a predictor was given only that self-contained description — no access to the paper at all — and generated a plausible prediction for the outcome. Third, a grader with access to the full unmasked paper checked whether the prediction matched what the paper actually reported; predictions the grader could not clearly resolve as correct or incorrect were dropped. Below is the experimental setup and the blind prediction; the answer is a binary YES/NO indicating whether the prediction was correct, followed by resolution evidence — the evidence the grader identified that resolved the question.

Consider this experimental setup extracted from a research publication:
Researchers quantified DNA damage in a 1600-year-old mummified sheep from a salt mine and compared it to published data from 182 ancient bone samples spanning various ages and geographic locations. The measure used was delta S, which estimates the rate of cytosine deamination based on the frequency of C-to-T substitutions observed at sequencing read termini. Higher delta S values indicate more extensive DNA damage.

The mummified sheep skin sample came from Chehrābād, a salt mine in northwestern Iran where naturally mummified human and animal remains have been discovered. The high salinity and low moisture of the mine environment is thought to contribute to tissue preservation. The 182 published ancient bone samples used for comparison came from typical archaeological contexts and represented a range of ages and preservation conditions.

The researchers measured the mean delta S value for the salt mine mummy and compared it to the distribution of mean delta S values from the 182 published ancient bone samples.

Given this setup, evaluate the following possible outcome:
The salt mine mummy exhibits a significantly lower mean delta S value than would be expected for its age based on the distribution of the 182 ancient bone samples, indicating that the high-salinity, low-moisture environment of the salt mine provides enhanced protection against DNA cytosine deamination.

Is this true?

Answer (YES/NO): YES